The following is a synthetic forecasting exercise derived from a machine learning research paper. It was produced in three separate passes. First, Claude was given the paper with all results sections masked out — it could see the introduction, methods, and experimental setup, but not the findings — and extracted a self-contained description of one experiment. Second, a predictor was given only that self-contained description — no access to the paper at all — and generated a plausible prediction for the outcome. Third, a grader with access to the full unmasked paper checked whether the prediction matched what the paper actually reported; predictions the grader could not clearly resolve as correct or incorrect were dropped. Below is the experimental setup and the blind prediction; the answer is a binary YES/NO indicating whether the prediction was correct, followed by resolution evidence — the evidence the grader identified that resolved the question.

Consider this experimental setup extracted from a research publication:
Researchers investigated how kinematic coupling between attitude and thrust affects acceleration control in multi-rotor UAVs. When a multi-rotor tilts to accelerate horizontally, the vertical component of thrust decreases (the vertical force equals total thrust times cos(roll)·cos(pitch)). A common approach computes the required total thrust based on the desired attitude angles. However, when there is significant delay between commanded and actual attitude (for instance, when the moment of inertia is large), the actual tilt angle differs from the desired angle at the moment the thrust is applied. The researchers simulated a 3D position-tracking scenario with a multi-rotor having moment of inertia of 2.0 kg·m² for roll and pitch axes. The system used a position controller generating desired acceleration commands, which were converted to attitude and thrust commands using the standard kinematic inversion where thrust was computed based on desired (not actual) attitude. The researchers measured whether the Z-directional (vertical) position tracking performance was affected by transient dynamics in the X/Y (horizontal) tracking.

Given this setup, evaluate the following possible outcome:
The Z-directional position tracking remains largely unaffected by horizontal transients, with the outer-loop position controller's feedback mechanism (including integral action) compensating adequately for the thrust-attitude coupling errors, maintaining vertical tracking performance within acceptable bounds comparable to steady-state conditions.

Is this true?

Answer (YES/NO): NO